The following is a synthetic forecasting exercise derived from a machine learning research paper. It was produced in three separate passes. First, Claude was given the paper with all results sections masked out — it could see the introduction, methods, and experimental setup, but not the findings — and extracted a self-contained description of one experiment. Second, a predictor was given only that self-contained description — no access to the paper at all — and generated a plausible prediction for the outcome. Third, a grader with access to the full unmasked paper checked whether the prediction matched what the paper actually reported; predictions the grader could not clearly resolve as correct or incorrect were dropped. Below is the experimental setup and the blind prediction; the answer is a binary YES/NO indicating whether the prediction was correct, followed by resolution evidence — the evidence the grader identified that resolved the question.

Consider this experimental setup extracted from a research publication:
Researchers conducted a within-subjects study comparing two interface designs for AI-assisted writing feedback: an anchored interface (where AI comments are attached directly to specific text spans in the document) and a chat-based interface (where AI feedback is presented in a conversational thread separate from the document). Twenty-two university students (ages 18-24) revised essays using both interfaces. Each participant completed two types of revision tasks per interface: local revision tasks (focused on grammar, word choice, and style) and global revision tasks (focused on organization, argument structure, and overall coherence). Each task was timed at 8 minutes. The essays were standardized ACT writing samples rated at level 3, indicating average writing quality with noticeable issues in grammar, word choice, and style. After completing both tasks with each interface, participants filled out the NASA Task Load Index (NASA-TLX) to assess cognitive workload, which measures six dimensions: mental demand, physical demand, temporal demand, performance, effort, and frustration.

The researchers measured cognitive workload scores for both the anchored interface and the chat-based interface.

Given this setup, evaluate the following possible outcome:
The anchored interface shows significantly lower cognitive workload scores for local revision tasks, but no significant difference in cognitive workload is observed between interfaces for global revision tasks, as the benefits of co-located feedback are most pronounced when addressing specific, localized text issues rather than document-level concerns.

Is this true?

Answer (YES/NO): NO